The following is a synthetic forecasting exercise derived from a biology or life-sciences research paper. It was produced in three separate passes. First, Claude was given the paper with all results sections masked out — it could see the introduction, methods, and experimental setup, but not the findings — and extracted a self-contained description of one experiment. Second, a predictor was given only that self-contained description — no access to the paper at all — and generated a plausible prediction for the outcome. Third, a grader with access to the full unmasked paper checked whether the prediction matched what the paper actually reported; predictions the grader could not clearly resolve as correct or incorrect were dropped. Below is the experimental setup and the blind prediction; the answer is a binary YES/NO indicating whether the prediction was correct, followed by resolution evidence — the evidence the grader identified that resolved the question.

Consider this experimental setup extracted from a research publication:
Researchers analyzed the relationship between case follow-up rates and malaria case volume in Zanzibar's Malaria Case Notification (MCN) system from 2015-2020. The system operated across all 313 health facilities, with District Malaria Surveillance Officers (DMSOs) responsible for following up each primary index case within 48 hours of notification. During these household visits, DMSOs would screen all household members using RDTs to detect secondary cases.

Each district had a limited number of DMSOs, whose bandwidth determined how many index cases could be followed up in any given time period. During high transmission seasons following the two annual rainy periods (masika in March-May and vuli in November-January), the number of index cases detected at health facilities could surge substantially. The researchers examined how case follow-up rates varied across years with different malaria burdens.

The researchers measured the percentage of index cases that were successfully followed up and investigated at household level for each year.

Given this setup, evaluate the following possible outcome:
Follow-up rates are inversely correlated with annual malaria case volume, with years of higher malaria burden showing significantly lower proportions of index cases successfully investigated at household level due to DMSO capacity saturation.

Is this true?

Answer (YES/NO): NO